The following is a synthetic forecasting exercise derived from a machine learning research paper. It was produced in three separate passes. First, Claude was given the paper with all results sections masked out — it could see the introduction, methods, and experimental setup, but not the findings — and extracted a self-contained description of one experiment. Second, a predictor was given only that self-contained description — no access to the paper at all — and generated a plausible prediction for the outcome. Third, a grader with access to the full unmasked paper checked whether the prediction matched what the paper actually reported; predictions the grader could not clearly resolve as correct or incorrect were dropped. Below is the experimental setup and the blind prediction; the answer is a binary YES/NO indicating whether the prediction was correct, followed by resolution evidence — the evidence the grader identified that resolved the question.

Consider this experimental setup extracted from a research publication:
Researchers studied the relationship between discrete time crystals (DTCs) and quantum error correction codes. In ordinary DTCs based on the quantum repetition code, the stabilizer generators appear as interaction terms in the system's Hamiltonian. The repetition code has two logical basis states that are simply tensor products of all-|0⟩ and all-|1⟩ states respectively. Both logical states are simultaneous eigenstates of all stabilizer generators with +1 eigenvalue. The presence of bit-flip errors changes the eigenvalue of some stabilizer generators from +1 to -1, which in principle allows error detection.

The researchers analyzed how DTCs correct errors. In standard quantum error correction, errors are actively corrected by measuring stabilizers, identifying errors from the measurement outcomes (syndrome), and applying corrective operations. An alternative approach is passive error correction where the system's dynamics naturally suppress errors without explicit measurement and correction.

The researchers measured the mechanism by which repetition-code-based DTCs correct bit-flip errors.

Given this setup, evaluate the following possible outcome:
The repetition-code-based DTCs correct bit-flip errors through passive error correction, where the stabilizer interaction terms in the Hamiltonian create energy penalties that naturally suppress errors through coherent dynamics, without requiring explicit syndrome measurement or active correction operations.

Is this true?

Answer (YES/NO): YES